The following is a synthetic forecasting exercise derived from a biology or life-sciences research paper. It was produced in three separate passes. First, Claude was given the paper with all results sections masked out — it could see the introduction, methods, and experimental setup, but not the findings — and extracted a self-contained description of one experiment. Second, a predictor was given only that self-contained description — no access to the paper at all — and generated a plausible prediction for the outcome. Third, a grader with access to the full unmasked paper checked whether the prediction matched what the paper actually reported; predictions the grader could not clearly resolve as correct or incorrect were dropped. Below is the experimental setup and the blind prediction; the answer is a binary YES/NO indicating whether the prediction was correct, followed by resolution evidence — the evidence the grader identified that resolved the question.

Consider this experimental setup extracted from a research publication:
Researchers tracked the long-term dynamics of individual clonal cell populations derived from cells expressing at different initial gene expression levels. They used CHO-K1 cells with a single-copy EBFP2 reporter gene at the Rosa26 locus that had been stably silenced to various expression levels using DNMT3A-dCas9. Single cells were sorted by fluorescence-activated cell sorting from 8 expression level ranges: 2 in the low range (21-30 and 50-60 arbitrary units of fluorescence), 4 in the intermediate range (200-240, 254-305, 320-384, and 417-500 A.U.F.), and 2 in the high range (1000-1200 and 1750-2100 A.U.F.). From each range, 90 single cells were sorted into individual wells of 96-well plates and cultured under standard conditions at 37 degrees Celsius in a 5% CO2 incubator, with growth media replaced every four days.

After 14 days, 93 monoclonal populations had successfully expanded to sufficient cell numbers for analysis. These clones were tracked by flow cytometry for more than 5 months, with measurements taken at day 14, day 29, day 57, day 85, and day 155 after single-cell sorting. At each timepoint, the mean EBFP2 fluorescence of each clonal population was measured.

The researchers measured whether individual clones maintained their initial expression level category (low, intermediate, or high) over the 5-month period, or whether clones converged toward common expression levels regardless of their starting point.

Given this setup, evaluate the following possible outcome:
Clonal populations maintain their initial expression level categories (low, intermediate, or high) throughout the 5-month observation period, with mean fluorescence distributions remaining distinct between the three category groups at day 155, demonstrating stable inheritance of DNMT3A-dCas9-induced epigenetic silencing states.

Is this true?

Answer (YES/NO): YES